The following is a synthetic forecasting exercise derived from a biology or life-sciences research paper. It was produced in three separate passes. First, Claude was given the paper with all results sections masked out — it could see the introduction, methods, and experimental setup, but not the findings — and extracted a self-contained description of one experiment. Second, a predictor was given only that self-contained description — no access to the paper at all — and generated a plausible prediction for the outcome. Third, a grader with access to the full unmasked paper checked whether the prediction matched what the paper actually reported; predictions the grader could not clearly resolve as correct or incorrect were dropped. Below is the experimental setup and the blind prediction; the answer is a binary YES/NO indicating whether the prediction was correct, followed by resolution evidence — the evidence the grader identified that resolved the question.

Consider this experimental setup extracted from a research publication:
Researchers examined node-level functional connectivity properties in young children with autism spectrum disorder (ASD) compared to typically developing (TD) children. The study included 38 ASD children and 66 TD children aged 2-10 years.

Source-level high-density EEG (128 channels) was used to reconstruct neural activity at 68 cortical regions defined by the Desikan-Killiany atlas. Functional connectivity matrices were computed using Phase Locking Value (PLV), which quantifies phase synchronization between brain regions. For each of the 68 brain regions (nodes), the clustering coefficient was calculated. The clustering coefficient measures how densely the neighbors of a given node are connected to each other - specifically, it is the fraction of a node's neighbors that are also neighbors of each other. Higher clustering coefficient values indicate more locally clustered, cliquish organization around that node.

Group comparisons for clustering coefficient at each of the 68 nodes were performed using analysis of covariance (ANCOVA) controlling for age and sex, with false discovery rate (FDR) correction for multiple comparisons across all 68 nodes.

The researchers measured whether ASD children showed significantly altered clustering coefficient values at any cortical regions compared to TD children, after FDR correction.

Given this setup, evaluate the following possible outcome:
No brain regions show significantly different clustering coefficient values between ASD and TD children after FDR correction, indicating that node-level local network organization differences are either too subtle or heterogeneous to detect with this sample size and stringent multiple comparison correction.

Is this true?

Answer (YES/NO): NO